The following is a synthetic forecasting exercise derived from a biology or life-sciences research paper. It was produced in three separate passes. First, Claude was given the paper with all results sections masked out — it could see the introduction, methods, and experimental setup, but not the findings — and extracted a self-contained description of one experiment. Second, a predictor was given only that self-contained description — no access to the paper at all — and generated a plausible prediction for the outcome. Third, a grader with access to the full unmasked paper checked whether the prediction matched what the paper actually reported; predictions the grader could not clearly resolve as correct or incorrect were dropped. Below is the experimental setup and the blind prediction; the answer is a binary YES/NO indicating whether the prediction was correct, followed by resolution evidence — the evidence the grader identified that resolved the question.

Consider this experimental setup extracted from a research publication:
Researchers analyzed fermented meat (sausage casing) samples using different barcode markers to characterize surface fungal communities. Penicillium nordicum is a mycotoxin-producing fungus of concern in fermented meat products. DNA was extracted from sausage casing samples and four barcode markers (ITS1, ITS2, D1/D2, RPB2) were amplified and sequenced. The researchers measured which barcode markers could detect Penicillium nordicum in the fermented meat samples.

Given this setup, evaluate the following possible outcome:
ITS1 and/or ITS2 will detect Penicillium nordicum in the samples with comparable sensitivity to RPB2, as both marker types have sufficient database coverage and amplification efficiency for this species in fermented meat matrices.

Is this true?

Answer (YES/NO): NO